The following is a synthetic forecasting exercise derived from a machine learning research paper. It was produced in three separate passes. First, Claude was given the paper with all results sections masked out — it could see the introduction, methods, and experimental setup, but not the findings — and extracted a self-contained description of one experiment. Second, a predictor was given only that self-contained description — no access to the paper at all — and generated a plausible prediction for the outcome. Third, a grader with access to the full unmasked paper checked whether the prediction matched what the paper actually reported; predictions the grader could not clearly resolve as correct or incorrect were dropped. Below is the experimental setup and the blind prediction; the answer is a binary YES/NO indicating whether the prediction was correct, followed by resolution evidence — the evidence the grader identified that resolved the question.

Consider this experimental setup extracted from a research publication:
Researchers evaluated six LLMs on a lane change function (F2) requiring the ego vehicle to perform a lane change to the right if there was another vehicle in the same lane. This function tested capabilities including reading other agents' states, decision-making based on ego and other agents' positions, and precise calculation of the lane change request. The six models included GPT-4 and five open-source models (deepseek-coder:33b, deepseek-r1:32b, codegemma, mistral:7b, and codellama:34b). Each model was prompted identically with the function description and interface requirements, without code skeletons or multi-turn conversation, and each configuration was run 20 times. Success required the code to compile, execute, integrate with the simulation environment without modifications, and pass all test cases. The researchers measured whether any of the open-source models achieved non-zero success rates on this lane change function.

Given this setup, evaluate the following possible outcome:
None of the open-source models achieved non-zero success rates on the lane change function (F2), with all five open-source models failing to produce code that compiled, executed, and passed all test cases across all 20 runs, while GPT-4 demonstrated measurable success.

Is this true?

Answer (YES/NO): NO